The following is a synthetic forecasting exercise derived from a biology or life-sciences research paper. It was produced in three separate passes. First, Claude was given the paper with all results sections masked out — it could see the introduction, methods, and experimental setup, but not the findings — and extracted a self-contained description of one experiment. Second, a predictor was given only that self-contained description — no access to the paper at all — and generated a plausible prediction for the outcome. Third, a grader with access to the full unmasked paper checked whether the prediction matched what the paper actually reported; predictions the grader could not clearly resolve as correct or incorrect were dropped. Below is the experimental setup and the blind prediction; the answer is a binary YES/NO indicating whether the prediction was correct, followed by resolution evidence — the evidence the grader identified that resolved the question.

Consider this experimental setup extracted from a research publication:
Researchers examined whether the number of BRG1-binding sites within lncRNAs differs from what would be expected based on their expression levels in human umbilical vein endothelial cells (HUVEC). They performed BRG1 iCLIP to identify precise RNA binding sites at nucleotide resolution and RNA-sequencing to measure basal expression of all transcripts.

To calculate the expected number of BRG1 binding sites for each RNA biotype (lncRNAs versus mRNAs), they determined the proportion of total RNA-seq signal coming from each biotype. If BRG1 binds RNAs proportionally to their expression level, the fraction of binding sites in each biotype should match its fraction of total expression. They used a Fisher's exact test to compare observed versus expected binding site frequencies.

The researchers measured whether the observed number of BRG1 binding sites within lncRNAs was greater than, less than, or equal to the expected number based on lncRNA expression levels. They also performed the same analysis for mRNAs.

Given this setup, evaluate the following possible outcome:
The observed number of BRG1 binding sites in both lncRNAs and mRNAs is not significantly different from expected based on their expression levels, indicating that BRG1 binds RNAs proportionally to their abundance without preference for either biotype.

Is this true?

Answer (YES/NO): NO